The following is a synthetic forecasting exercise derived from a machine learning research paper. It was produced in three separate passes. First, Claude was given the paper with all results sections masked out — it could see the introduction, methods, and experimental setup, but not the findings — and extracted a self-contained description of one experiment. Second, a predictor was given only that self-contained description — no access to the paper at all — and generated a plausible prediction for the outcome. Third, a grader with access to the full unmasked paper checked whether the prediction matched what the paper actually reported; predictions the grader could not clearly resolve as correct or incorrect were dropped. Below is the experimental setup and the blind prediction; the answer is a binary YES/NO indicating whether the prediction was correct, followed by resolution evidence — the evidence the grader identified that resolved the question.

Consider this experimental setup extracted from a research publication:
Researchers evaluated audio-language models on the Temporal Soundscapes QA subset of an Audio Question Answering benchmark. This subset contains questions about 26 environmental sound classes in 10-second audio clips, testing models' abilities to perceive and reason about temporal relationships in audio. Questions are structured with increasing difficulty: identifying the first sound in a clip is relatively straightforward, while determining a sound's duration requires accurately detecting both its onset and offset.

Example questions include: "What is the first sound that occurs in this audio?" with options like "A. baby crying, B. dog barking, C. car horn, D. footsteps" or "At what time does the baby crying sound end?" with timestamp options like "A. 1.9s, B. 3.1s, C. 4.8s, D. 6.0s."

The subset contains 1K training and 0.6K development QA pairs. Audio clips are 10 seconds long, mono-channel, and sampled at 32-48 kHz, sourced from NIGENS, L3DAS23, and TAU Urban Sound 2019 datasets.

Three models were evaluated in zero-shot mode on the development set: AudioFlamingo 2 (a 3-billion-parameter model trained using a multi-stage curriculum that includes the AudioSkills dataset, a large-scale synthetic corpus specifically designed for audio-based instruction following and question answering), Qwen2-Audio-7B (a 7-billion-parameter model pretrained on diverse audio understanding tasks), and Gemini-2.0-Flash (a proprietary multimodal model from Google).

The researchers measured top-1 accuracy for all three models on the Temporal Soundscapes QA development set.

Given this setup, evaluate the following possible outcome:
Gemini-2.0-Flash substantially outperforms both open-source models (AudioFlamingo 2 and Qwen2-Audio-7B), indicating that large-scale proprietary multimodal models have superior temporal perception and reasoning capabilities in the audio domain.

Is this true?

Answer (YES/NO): YES